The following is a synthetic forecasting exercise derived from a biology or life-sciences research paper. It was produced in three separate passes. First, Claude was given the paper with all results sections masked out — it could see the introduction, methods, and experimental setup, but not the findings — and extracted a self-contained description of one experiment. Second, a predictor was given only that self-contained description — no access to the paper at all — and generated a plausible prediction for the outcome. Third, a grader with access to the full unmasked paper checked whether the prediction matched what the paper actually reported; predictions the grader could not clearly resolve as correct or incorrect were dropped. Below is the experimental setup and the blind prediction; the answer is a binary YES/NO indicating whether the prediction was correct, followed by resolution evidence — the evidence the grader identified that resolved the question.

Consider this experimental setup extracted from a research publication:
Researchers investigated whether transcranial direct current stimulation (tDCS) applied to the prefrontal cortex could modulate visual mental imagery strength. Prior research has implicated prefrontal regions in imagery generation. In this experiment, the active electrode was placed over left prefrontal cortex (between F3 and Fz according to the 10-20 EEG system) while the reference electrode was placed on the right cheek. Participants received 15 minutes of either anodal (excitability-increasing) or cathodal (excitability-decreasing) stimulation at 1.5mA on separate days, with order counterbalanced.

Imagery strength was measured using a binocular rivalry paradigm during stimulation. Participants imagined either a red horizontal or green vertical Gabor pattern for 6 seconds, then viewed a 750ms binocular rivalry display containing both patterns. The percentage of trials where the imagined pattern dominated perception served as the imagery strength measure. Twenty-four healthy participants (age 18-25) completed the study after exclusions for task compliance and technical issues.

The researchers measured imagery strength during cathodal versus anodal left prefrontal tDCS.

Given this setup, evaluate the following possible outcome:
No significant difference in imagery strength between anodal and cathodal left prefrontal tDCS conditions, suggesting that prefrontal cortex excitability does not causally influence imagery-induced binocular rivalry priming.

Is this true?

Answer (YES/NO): NO